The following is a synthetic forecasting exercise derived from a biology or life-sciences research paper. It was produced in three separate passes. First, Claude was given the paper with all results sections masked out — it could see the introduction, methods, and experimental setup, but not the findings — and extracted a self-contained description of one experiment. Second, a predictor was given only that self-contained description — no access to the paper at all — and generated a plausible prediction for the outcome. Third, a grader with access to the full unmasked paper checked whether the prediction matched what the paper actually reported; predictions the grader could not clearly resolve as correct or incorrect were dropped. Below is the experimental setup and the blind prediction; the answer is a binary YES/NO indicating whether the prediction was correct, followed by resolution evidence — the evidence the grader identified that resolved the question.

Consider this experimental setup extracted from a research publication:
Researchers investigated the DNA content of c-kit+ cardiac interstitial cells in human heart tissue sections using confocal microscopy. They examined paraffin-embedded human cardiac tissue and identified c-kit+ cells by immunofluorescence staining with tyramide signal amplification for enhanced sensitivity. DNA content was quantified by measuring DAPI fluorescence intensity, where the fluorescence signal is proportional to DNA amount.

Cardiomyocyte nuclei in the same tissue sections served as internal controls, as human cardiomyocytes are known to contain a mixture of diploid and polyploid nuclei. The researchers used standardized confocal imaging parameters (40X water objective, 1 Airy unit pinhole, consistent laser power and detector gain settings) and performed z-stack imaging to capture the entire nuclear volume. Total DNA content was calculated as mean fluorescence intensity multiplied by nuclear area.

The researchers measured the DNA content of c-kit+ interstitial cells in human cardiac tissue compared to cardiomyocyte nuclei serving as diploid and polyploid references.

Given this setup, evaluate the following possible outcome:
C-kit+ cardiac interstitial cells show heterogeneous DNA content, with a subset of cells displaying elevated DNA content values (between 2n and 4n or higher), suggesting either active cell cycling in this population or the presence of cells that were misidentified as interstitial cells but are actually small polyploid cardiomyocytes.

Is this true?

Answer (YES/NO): NO